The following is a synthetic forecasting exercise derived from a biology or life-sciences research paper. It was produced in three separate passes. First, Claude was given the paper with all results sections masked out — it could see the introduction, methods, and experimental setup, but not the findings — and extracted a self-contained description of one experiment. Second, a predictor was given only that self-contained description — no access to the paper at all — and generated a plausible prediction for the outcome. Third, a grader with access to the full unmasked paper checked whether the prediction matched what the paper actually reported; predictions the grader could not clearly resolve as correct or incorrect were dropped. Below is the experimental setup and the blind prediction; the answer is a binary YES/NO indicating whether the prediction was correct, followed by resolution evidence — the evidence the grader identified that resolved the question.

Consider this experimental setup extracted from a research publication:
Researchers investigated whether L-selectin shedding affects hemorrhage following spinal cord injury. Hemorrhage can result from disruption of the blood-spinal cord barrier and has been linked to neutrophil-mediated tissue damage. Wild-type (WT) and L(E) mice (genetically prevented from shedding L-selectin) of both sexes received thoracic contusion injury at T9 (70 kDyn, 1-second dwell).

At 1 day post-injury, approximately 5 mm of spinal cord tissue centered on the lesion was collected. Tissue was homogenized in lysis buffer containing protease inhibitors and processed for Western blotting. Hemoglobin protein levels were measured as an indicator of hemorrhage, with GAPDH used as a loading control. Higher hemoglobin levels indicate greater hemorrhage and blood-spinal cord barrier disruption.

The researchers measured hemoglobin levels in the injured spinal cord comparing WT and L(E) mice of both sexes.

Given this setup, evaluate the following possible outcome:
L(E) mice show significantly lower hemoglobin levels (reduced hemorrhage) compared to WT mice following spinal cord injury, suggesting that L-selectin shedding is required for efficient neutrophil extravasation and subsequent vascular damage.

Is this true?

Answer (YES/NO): NO